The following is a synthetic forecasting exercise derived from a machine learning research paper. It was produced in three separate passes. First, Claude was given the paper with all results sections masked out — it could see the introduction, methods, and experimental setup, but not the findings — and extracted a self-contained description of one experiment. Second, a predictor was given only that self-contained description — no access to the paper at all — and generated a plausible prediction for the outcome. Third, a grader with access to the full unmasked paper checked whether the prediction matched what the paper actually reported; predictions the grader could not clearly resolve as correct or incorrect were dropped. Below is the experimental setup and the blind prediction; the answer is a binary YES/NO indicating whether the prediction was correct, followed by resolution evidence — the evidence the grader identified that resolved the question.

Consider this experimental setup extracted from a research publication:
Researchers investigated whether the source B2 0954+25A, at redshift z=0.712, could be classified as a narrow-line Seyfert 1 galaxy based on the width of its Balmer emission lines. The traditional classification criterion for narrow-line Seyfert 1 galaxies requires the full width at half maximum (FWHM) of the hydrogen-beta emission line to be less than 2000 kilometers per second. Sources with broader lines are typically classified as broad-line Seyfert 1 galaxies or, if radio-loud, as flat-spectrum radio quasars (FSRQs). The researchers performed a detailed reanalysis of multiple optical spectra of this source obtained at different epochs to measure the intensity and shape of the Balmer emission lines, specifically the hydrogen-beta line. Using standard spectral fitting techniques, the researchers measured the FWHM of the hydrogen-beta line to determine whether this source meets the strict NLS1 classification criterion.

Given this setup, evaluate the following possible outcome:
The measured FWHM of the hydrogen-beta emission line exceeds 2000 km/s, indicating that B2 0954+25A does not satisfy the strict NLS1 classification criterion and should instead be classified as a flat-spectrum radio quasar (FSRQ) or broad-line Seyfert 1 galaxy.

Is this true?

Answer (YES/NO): YES